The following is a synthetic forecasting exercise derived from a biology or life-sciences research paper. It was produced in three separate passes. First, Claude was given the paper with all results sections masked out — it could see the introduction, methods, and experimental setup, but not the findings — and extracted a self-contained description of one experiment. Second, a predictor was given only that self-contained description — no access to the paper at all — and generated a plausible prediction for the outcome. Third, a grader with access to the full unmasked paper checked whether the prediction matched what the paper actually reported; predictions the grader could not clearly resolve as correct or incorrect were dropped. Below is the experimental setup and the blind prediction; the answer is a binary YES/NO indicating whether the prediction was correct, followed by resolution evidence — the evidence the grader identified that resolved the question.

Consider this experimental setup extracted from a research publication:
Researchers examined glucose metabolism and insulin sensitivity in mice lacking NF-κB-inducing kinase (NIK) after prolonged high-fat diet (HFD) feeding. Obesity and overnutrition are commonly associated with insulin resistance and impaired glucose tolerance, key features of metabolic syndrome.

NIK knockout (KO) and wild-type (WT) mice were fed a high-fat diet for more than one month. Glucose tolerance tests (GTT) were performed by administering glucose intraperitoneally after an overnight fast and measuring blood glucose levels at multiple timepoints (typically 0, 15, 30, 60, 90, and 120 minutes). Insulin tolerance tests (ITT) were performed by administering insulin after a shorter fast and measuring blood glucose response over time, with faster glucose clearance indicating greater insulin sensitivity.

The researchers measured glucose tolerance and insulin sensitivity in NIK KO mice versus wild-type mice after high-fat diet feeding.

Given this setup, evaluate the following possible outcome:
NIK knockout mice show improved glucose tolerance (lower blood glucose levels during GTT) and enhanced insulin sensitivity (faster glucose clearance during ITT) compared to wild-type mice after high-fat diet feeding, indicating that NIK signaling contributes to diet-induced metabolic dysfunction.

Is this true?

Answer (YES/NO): YES